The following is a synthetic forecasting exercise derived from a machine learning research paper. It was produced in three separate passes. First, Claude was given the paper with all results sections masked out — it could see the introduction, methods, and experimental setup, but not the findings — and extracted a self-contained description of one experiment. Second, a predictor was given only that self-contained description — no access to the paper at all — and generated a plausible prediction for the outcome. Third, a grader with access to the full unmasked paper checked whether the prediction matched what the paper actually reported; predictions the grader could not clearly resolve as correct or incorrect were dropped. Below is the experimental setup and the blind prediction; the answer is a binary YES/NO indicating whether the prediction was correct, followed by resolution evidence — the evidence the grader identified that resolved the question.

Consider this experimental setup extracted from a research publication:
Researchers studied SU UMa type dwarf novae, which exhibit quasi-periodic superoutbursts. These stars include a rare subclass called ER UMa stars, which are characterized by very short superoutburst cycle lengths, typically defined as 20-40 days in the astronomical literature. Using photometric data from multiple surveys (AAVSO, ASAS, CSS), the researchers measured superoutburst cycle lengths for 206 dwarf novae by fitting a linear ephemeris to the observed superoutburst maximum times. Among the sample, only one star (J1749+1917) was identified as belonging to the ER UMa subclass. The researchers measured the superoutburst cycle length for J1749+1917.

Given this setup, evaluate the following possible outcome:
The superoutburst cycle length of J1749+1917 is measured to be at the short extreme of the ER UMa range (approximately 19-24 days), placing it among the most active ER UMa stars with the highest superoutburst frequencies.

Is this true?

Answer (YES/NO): NO